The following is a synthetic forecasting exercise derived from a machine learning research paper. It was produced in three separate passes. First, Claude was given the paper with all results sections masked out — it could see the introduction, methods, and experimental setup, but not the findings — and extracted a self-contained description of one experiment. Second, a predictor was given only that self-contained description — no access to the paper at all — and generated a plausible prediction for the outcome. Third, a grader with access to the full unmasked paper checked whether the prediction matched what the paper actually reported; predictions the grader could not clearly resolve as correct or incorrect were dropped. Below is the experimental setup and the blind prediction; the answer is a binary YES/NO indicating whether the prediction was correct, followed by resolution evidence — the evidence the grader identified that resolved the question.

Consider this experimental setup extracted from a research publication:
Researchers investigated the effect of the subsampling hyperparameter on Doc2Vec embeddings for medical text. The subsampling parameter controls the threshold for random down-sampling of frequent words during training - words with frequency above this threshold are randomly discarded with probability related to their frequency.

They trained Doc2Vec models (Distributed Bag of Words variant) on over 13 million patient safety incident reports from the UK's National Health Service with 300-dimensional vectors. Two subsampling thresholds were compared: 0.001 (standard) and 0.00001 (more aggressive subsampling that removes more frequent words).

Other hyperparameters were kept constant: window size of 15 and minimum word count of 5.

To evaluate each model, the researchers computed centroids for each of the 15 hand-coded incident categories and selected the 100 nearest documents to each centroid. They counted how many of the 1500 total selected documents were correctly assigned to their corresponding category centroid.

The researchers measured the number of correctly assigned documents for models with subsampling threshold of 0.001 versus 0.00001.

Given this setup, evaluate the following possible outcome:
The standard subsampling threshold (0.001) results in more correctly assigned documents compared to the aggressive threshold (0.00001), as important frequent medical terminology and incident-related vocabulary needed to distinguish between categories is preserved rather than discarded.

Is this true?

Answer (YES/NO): YES